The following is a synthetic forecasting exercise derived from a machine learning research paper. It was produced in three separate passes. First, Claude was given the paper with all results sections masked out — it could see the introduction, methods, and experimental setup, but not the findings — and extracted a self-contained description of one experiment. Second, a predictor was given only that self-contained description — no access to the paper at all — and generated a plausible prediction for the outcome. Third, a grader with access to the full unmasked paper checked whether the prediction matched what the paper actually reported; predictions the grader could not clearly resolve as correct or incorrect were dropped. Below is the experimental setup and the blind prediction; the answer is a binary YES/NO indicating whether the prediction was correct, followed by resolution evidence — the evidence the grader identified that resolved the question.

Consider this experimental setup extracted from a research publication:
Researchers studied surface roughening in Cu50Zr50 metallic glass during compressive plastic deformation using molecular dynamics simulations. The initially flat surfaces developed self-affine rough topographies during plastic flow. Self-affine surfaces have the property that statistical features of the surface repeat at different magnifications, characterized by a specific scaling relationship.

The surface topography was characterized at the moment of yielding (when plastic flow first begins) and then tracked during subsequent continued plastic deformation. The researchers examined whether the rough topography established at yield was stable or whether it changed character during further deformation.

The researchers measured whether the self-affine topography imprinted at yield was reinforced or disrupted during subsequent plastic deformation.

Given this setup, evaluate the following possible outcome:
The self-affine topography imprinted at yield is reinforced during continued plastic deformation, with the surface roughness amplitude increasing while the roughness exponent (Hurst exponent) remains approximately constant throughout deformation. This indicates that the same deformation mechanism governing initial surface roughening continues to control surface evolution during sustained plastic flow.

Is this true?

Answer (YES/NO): YES